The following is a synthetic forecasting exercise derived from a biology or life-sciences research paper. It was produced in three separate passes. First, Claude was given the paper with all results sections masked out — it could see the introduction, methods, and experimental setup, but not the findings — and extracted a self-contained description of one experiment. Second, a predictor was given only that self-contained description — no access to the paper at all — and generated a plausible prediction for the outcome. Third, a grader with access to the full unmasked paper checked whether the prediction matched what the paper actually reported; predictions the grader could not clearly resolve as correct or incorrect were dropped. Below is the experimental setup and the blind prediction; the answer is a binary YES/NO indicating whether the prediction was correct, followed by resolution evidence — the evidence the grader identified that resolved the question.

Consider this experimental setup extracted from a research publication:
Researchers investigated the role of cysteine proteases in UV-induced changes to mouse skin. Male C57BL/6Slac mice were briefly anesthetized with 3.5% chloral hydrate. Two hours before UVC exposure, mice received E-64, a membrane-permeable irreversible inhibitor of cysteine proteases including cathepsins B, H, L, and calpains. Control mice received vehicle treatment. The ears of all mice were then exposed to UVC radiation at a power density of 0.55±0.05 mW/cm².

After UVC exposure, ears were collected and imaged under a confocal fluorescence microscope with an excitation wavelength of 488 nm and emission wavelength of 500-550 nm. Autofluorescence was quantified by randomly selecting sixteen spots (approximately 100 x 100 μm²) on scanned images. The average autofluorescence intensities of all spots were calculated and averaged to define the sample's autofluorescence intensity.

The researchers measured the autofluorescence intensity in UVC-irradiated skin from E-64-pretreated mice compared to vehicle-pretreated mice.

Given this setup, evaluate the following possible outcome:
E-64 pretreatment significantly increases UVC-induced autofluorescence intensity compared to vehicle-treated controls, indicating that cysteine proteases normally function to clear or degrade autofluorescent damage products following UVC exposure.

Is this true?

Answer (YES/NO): NO